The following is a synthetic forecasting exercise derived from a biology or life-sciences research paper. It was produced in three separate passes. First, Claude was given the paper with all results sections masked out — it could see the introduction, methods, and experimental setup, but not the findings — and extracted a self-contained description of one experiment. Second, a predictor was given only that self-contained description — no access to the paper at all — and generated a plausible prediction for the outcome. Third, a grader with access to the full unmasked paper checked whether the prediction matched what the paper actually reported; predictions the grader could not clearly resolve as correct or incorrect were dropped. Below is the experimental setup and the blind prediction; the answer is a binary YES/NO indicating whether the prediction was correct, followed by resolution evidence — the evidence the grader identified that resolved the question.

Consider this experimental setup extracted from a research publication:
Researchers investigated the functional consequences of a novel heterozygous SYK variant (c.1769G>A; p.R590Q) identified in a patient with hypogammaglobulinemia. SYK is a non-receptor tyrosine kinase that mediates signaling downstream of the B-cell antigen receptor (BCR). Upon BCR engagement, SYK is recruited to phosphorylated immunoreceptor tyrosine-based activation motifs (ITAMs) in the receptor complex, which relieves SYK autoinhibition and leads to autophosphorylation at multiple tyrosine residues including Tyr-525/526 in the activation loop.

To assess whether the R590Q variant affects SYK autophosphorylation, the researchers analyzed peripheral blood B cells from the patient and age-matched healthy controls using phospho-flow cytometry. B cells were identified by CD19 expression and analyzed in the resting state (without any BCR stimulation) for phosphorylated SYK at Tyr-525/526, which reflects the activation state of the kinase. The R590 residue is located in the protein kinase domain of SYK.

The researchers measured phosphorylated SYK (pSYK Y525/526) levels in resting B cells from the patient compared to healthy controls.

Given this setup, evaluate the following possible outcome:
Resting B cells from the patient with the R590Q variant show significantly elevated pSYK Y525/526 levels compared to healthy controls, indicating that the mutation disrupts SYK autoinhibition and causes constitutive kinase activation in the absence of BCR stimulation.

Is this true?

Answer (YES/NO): YES